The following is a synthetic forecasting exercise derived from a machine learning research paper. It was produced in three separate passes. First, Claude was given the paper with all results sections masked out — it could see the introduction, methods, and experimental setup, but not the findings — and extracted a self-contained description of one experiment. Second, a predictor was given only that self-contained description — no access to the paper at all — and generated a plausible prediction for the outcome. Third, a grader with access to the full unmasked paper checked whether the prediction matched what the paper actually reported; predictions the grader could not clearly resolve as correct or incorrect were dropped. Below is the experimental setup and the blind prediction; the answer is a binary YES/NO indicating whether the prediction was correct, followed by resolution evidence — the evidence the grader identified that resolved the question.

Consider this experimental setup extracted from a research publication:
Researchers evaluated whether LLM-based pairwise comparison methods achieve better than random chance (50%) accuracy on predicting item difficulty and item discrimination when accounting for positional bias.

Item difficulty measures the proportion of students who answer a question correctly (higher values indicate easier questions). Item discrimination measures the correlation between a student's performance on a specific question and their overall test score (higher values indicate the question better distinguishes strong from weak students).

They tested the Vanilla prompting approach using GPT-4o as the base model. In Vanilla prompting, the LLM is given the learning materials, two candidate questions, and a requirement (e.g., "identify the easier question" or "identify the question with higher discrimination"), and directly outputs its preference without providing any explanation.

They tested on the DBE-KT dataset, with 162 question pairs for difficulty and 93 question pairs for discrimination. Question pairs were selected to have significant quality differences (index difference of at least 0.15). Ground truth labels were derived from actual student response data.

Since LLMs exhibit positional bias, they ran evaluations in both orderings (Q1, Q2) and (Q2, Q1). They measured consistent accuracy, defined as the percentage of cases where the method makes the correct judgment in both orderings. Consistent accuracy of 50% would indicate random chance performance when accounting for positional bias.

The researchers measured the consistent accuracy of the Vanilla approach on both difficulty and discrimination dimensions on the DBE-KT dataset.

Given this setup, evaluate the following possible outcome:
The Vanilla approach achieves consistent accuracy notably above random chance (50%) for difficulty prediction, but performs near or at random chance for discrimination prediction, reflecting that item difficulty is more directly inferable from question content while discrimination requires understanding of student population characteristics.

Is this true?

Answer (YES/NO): NO